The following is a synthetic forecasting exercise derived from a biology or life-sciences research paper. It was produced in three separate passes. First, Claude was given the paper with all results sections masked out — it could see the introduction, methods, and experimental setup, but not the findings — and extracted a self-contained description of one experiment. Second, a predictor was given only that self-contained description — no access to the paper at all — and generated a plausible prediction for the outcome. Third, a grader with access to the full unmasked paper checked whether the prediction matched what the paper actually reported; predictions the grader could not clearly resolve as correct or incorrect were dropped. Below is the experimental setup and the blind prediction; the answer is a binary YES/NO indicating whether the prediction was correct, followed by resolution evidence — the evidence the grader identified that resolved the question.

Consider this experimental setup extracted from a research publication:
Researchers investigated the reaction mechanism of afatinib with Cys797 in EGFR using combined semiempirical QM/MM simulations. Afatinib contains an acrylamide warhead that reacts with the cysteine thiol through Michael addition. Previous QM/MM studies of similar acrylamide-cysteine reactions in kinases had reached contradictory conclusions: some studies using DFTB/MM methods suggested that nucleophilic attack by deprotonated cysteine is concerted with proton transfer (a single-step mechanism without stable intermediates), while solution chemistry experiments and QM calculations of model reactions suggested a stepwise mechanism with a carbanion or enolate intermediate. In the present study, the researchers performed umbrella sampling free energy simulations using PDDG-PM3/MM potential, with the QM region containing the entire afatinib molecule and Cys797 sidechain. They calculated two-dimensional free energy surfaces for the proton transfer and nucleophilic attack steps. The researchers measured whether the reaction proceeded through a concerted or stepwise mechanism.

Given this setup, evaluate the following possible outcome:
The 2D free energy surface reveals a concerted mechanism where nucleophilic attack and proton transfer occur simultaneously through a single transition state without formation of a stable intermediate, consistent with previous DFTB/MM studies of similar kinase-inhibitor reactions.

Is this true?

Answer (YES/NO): NO